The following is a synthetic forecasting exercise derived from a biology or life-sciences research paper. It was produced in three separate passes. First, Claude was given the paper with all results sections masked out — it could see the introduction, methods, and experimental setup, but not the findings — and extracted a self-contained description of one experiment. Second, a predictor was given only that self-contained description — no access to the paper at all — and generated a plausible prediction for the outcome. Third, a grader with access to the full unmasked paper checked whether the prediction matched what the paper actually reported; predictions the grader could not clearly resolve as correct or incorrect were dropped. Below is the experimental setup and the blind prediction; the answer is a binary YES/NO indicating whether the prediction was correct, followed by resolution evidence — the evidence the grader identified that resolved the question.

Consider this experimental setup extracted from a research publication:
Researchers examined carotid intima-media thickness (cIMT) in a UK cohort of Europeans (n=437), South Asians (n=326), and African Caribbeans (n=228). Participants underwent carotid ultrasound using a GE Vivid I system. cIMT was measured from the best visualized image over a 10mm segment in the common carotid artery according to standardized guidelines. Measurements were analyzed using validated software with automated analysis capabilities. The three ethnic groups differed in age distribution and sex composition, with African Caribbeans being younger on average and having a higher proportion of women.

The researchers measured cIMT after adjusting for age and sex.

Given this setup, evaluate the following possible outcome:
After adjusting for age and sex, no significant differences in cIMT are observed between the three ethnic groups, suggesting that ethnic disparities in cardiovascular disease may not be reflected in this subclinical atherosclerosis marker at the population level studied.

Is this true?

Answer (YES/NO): NO